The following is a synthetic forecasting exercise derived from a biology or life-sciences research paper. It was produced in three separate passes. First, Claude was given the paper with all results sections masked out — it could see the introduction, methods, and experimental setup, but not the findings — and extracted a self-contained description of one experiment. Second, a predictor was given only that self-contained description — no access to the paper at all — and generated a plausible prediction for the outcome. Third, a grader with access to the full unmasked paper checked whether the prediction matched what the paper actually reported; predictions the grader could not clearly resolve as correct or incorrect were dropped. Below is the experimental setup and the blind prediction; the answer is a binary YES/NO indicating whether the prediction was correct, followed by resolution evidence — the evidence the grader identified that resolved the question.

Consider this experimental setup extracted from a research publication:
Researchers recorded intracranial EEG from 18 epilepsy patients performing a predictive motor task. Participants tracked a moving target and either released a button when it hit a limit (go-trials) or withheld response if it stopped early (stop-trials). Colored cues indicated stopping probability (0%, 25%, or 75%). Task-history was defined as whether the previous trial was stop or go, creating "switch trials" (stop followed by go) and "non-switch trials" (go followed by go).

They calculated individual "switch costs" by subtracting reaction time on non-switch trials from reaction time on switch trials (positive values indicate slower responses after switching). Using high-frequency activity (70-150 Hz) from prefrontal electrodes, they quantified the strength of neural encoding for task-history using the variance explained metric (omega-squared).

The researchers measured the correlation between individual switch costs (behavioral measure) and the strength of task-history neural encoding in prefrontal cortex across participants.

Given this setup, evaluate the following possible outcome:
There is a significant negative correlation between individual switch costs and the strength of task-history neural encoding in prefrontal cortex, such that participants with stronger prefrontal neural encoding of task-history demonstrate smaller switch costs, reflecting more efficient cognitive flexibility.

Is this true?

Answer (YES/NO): NO